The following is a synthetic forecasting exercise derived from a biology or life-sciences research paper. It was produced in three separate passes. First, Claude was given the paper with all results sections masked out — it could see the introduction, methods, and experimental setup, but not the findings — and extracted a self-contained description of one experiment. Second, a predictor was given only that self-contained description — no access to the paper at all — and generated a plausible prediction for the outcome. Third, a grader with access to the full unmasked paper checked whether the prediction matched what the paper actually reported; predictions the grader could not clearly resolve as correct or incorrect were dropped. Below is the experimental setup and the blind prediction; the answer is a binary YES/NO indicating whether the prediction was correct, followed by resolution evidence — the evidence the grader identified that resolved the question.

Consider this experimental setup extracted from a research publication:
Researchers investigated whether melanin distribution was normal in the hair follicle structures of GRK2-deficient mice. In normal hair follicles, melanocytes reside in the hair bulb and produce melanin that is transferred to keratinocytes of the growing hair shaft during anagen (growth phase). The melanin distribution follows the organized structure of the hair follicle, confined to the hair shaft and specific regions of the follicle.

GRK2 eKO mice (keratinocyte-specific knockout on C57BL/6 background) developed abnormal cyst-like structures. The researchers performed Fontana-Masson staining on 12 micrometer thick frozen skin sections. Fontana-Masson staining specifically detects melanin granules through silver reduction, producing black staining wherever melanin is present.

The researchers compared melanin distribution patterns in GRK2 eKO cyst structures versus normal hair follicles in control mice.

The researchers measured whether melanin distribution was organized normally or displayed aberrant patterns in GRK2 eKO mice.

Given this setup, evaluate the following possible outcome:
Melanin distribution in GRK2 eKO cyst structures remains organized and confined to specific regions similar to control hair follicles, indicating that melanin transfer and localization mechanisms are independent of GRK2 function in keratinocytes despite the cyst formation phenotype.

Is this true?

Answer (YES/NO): NO